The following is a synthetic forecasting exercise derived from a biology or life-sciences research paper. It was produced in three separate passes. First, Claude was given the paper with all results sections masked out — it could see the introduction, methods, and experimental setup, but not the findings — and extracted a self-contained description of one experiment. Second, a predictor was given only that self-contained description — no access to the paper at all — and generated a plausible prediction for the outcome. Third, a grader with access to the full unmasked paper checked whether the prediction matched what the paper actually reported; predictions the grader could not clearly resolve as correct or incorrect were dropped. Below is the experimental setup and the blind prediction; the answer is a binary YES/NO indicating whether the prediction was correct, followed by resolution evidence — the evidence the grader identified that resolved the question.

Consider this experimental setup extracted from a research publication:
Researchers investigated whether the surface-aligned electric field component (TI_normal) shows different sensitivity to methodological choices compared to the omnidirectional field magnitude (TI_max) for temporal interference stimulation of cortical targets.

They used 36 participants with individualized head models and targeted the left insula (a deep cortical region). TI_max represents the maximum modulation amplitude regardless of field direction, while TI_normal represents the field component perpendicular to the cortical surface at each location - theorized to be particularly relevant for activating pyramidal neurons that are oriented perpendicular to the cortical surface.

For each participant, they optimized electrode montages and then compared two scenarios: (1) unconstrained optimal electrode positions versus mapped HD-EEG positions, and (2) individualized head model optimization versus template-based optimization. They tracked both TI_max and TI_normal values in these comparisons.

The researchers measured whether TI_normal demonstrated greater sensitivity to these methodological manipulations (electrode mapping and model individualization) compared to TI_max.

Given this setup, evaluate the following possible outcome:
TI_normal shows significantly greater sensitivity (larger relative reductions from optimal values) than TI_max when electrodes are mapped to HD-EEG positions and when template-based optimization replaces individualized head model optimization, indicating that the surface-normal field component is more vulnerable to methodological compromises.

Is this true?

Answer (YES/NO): NO